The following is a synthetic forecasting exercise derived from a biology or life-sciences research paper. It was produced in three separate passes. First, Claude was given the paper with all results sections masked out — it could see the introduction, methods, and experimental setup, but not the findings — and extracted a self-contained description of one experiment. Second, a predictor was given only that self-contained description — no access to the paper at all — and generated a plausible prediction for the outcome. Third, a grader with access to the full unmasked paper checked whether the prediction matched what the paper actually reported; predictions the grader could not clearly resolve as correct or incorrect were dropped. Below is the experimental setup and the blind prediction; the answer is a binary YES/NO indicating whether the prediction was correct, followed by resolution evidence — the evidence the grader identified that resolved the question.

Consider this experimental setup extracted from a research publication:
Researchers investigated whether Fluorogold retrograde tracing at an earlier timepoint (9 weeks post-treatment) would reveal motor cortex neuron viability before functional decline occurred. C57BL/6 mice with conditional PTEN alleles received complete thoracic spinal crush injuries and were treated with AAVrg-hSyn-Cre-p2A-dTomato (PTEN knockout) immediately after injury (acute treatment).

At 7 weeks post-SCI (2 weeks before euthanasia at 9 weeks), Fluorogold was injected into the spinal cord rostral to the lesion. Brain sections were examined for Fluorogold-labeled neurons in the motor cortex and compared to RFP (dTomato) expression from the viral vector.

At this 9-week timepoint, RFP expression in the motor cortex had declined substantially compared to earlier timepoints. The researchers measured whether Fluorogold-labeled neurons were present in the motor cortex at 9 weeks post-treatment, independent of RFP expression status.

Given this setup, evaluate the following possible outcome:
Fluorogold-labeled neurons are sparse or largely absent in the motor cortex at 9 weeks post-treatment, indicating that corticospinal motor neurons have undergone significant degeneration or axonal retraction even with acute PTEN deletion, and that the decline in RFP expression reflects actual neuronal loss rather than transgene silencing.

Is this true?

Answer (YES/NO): NO